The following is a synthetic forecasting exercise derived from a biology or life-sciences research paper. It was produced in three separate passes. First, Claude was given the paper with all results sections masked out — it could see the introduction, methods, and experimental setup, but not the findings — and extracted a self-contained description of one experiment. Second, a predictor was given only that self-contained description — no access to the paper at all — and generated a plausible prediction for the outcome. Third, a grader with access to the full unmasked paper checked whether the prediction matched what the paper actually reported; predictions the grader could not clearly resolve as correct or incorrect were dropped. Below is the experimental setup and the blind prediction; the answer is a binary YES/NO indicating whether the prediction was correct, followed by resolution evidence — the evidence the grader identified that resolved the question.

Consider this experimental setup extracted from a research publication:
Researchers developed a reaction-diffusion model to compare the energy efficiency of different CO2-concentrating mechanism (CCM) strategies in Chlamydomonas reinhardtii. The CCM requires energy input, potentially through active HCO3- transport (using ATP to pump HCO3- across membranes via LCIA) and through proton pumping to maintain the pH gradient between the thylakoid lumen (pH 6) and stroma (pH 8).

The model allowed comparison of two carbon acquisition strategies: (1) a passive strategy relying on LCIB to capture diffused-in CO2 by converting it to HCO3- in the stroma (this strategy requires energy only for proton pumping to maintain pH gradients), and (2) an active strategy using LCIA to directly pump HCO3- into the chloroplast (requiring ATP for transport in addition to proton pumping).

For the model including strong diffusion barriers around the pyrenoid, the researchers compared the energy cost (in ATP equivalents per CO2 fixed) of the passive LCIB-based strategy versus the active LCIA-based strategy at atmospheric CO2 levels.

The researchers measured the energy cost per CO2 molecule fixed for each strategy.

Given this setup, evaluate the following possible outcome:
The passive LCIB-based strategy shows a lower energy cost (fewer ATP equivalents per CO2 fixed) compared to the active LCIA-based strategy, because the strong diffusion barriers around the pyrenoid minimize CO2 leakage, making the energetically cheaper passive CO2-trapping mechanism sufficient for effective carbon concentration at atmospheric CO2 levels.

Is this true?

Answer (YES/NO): YES